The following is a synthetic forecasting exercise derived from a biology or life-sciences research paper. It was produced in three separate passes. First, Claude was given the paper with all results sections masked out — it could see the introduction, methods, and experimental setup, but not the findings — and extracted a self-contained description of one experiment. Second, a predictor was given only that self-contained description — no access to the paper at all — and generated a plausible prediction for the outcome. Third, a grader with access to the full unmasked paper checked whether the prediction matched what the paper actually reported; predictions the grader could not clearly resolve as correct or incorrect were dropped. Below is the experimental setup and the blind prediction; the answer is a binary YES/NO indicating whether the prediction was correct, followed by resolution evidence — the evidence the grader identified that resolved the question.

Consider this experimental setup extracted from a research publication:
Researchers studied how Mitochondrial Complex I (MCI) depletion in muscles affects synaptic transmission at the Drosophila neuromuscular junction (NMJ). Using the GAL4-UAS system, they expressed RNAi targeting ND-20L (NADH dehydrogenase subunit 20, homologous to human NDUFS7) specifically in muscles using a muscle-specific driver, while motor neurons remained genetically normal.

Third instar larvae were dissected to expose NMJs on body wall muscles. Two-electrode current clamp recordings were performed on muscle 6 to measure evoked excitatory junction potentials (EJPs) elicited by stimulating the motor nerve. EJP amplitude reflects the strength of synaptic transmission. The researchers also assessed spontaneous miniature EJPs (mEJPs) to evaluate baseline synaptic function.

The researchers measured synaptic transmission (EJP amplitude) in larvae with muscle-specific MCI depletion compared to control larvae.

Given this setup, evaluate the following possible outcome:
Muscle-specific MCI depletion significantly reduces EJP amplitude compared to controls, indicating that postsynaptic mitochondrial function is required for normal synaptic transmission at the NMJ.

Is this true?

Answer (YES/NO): YES